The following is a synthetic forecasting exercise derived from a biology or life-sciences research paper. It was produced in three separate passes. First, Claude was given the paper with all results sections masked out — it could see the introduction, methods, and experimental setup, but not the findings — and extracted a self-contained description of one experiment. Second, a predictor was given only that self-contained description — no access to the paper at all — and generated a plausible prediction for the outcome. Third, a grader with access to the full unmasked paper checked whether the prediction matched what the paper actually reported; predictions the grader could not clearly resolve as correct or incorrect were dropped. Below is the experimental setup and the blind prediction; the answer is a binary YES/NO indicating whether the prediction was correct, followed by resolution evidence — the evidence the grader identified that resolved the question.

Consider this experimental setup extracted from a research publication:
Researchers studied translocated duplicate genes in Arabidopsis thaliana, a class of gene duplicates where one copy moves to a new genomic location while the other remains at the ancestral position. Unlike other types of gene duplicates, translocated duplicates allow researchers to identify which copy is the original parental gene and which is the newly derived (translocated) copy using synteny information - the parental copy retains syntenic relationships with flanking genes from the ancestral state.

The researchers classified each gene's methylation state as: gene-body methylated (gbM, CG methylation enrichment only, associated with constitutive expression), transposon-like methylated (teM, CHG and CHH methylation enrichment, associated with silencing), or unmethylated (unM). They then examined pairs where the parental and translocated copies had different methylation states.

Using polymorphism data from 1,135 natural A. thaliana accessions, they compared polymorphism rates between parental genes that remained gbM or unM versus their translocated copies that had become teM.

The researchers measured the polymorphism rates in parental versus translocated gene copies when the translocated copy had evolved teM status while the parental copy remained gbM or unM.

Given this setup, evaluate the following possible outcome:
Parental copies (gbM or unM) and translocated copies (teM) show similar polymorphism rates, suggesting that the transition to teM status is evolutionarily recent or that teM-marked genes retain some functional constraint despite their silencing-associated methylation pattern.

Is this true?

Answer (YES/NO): NO